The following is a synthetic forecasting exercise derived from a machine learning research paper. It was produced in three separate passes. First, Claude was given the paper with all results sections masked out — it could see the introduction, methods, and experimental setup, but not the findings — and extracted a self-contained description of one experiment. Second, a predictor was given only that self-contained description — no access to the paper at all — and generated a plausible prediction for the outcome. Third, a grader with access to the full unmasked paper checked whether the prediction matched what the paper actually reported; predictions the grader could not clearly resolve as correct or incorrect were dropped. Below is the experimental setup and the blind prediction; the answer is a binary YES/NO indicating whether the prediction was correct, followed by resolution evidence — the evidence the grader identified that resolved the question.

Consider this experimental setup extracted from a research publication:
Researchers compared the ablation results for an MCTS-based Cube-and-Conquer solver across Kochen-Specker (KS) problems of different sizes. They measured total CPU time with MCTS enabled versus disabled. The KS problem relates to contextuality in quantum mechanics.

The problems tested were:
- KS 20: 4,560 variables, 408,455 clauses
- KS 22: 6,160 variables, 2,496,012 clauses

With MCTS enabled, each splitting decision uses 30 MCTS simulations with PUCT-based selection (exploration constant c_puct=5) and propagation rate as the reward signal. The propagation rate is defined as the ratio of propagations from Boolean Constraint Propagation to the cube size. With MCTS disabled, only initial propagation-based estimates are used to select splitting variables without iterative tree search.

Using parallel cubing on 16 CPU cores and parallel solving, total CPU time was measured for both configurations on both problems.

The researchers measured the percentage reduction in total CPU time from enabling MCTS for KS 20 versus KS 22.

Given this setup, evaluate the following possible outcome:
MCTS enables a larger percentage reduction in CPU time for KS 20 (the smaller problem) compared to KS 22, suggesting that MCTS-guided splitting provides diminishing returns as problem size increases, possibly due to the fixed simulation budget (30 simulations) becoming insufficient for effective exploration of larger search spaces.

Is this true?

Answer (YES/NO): NO